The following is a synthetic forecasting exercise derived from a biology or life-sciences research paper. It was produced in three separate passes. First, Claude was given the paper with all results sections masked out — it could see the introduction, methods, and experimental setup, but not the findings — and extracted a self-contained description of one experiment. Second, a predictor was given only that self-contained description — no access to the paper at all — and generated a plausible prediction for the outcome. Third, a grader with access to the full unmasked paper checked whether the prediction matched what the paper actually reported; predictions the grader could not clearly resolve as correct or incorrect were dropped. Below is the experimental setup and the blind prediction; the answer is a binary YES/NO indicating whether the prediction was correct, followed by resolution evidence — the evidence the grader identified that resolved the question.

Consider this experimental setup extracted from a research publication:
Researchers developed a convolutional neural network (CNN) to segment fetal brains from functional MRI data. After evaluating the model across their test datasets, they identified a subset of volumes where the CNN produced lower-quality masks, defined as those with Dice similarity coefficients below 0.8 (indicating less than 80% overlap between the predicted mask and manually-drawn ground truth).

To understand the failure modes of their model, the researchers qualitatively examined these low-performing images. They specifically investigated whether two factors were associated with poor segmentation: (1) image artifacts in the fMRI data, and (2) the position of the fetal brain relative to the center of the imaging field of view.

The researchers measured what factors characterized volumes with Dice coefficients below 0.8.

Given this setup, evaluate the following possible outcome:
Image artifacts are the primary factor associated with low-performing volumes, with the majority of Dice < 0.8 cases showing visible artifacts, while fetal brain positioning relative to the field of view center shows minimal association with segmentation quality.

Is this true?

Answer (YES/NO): NO